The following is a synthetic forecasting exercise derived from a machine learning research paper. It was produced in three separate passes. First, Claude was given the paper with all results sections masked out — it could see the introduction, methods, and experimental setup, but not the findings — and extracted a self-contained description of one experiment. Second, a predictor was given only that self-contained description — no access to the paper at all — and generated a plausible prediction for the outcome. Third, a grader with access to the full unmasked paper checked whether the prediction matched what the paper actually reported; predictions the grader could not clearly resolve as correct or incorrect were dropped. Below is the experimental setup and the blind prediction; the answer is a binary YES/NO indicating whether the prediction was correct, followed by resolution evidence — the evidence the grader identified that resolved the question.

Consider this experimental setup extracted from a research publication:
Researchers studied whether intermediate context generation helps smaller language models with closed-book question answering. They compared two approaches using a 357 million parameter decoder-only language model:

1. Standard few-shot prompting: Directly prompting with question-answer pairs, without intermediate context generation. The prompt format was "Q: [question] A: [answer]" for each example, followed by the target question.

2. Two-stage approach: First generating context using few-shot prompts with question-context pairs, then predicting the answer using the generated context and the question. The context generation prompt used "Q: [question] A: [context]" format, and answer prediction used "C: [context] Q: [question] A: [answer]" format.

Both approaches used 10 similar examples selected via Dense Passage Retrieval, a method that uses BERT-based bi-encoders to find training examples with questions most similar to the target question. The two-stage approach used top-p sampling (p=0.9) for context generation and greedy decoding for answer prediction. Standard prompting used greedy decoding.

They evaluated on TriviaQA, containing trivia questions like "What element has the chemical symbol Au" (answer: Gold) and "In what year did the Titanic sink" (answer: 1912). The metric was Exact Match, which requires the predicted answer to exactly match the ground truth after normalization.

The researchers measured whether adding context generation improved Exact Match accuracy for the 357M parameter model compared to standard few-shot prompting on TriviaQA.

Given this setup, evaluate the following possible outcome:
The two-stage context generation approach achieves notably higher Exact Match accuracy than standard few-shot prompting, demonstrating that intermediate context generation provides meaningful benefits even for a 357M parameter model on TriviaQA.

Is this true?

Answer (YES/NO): YES